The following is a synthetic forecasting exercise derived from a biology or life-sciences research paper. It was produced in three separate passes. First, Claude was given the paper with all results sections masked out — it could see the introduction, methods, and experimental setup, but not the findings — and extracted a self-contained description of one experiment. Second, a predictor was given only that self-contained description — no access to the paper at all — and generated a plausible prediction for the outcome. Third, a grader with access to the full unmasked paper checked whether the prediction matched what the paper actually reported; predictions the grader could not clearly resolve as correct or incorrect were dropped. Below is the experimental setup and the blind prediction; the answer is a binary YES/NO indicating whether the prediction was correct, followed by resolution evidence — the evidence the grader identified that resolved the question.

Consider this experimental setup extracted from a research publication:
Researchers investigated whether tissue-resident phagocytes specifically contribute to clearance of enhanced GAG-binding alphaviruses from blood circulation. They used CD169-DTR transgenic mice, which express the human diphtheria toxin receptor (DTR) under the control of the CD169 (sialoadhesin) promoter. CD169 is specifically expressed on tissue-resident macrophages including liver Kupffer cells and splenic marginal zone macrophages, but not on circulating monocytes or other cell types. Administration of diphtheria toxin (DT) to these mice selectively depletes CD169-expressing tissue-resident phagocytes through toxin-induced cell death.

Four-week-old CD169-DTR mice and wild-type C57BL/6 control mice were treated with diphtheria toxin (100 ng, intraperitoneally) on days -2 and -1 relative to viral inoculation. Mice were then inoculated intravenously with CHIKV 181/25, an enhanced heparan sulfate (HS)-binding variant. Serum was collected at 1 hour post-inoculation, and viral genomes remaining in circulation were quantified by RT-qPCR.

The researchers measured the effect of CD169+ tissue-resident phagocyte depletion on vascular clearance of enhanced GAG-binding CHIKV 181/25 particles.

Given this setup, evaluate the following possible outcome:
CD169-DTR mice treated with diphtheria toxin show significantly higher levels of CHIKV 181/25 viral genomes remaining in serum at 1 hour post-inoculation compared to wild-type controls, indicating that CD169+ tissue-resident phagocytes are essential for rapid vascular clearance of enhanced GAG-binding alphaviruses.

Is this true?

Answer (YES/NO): YES